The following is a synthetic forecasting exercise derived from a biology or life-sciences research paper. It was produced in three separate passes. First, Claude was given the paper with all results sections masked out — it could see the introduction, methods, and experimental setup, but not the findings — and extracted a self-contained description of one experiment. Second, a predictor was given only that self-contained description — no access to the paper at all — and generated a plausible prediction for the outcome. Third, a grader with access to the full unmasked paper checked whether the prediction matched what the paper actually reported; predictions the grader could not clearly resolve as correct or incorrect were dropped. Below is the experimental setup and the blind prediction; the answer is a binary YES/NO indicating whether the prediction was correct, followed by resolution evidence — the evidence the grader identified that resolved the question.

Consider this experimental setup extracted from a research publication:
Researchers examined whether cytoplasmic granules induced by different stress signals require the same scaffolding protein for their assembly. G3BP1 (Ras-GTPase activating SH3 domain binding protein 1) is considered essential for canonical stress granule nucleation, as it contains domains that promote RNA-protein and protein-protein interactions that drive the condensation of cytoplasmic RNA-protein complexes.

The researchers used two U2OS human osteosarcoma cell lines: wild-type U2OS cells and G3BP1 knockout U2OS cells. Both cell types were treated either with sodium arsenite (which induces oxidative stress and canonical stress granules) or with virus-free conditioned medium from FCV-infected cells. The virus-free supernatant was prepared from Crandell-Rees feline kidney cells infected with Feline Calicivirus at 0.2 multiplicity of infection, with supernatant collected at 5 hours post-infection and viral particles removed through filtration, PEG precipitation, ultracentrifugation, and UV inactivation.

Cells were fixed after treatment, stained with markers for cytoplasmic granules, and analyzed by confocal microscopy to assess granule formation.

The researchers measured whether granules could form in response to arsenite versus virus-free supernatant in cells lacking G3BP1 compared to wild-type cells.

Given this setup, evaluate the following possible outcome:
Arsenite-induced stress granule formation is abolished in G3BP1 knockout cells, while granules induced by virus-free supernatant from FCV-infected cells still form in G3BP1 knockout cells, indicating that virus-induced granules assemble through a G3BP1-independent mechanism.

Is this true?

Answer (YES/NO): YES